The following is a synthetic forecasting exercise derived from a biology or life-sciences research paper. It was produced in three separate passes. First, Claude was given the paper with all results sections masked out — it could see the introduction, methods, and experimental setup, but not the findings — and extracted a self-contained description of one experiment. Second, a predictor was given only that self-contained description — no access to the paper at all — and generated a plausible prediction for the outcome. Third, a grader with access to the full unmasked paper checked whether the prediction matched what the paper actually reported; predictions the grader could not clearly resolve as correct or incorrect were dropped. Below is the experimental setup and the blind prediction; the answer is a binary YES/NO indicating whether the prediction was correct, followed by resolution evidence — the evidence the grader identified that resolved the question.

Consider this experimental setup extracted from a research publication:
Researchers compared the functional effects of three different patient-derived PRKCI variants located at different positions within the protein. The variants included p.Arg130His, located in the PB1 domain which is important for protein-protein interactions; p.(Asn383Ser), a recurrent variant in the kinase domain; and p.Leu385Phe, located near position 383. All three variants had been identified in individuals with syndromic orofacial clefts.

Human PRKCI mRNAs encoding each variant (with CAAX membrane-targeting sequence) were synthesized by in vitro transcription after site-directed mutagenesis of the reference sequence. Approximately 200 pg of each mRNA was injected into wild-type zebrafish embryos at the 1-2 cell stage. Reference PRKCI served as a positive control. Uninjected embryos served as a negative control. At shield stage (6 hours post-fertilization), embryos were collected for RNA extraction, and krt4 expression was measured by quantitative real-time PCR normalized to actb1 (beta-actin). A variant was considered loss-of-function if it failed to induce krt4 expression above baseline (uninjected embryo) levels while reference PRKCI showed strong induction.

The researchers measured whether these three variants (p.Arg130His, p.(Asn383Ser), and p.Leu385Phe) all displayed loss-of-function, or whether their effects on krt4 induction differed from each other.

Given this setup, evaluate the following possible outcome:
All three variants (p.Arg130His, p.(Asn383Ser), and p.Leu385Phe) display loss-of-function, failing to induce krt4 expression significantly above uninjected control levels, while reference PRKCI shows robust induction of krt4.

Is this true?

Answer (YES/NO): YES